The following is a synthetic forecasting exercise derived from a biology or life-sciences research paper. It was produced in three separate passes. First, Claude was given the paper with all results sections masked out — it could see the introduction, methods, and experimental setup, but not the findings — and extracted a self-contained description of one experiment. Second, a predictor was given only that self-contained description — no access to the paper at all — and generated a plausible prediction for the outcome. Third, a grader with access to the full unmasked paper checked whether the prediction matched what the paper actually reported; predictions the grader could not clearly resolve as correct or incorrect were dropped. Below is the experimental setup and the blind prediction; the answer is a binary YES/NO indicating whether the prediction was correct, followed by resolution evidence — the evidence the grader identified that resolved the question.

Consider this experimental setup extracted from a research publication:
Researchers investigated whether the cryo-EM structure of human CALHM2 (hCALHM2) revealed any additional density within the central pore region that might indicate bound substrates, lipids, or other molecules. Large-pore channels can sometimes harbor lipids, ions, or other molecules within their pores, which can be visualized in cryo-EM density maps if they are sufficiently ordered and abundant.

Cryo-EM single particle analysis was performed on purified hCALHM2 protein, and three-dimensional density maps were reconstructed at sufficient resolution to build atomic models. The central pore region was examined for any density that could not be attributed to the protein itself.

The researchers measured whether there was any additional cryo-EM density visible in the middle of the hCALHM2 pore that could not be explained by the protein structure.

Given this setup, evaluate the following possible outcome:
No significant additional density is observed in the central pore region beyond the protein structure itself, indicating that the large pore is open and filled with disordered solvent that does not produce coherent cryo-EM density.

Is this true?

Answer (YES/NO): NO